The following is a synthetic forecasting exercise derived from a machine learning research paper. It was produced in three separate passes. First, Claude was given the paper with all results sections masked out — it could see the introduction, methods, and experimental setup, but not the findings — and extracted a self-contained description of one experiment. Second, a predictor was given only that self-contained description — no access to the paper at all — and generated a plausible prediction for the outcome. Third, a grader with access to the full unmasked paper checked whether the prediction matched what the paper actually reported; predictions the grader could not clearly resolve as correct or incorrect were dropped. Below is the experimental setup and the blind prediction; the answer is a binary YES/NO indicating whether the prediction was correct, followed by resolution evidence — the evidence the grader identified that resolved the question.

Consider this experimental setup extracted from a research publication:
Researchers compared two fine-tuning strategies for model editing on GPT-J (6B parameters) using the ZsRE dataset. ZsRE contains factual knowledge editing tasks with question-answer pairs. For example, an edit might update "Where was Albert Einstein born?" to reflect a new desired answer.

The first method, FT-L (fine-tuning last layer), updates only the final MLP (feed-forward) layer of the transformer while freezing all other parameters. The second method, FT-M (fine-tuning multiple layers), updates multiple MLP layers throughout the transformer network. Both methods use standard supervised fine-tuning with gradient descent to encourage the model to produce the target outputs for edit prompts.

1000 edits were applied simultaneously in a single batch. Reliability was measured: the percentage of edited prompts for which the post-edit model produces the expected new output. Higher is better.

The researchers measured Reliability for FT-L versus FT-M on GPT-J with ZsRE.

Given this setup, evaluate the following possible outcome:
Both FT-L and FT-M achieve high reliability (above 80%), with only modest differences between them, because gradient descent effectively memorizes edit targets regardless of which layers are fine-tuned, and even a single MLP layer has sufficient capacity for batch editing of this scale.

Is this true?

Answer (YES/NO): NO